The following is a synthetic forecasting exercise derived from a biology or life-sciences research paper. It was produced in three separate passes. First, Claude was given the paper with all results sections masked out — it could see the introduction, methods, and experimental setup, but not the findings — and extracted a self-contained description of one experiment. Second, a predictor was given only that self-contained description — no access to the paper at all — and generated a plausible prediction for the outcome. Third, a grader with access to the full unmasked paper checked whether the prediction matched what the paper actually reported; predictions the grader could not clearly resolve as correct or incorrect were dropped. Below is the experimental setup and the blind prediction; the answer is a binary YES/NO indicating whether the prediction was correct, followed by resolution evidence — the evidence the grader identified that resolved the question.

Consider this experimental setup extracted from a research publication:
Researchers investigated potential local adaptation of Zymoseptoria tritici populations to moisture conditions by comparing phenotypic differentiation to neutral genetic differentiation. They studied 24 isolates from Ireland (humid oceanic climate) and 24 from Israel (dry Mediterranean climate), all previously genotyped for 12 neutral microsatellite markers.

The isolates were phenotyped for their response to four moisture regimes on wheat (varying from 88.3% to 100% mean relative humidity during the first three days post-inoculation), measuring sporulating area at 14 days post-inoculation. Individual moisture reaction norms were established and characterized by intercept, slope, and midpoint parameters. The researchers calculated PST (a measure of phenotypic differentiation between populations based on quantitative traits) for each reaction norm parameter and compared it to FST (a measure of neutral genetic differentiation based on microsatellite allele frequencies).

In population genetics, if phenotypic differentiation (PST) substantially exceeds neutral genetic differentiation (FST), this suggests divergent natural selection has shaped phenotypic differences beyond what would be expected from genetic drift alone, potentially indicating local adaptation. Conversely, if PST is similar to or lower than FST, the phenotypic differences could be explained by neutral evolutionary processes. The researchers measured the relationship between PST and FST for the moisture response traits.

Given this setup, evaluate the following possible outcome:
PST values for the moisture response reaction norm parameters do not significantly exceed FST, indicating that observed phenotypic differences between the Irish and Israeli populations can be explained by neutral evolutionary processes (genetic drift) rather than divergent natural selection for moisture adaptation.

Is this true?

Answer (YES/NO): NO